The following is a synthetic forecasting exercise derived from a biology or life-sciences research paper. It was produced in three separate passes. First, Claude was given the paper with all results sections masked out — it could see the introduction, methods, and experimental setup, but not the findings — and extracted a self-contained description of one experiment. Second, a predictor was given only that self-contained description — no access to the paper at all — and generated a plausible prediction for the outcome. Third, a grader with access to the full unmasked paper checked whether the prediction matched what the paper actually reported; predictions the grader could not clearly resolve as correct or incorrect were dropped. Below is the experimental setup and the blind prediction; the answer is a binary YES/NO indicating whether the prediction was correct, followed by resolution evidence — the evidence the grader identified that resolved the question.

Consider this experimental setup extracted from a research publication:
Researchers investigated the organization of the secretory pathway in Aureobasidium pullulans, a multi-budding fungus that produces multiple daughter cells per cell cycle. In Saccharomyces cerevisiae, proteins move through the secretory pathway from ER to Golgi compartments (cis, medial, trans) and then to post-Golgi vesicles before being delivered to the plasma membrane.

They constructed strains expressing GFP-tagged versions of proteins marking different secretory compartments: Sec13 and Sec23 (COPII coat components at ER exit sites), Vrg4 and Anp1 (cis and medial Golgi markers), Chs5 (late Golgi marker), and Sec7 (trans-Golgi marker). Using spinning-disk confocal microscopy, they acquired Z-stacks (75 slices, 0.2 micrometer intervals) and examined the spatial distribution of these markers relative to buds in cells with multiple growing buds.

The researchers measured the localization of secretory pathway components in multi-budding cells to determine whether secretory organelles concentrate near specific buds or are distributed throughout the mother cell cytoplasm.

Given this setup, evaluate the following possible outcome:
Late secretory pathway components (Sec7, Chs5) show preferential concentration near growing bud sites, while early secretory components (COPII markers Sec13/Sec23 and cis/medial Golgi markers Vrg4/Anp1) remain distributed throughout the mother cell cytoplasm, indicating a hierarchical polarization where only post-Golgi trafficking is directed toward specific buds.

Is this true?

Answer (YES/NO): NO